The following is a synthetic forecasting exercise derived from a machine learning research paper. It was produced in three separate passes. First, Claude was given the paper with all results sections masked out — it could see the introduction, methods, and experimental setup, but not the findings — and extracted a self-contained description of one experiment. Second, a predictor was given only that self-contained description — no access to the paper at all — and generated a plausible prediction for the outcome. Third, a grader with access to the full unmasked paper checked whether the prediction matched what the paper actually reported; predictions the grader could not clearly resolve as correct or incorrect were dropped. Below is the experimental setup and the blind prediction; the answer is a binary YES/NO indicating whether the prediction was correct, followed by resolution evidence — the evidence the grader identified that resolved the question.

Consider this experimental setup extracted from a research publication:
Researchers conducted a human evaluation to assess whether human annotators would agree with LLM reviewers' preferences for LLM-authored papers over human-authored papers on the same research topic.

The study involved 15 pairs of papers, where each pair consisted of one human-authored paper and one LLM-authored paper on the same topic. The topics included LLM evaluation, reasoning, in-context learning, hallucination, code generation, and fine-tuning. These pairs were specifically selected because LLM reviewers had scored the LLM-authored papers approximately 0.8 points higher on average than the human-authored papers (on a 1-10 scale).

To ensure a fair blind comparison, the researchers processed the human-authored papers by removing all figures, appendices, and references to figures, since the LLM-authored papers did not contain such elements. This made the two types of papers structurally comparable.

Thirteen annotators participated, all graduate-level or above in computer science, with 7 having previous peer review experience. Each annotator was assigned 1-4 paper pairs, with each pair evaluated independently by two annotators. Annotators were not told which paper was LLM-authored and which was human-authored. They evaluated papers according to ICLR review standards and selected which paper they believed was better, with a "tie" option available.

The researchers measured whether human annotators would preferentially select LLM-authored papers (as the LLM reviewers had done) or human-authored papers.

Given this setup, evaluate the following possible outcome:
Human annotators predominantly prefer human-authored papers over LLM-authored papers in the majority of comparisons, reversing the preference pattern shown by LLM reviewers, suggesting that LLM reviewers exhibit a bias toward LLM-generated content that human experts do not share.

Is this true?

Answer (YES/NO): YES